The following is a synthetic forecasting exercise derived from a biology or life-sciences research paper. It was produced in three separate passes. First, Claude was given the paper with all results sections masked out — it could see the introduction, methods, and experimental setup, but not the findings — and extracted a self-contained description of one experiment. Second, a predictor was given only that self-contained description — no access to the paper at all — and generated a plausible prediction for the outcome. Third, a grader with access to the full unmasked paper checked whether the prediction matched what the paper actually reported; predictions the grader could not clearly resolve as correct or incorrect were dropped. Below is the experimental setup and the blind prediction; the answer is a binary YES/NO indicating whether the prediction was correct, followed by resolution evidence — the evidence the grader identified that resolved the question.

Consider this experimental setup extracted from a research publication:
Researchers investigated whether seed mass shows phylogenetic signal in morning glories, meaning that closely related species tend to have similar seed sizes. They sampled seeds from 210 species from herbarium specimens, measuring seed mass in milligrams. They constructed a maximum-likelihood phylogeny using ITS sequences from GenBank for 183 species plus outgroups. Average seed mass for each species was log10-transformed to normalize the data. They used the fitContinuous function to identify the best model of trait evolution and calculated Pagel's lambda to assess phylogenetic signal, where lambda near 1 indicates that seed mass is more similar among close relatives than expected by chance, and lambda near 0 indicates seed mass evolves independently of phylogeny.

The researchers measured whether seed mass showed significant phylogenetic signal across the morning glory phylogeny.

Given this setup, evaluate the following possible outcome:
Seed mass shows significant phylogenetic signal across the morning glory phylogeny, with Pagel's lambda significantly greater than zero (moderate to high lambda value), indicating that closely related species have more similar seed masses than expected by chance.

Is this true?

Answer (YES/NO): YES